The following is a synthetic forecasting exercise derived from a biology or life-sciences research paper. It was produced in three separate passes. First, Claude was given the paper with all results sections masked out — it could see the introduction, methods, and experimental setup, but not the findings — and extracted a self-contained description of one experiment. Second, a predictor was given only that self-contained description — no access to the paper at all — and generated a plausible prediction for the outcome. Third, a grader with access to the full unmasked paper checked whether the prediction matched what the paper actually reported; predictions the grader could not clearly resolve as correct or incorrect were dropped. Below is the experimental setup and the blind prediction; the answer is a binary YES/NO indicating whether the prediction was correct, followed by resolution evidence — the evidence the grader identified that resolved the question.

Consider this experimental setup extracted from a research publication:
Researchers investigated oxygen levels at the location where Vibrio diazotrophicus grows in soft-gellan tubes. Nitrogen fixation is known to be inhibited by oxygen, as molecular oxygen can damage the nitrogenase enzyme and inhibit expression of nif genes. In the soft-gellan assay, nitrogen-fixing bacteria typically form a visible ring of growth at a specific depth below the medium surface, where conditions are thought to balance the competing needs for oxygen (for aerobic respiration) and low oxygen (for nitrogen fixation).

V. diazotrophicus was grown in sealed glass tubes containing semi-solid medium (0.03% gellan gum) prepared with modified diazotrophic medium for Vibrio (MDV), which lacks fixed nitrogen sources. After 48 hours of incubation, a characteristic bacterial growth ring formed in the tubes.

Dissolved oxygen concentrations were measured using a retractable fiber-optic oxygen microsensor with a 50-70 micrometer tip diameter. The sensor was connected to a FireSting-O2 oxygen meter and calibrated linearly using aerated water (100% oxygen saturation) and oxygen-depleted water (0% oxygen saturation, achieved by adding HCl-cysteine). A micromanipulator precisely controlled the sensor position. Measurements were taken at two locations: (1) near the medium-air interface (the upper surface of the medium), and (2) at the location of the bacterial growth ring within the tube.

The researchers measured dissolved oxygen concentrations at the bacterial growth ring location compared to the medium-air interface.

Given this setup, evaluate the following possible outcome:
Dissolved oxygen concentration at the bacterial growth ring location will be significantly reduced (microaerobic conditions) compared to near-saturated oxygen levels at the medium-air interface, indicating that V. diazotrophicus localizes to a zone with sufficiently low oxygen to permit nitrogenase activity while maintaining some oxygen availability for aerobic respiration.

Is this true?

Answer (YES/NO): YES